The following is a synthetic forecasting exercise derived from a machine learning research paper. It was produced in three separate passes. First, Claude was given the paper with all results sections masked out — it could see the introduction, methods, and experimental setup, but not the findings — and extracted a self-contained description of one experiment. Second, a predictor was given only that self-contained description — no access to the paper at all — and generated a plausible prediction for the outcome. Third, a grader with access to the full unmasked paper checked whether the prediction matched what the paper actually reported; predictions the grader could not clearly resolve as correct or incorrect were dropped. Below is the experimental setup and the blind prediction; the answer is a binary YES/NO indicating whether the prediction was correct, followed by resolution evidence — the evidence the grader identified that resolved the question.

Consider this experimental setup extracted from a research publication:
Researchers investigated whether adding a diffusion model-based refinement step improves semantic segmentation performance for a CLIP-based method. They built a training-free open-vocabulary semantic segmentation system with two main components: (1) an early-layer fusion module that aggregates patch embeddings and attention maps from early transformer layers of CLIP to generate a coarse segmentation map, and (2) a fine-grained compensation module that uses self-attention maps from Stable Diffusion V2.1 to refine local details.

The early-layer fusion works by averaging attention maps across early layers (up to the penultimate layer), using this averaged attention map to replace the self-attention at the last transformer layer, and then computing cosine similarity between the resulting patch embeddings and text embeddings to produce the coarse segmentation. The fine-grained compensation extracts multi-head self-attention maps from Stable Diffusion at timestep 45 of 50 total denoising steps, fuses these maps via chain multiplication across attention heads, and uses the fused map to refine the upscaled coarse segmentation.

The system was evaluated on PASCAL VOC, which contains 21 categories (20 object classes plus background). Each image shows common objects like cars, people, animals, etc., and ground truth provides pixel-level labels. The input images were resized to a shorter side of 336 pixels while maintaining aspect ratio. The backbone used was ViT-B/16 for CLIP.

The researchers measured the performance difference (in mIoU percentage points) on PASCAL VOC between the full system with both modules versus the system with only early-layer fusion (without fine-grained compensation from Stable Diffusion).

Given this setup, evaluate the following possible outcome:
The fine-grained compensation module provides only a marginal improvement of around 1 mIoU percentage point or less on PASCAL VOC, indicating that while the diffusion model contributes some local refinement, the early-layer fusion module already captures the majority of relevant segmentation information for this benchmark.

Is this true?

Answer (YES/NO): NO